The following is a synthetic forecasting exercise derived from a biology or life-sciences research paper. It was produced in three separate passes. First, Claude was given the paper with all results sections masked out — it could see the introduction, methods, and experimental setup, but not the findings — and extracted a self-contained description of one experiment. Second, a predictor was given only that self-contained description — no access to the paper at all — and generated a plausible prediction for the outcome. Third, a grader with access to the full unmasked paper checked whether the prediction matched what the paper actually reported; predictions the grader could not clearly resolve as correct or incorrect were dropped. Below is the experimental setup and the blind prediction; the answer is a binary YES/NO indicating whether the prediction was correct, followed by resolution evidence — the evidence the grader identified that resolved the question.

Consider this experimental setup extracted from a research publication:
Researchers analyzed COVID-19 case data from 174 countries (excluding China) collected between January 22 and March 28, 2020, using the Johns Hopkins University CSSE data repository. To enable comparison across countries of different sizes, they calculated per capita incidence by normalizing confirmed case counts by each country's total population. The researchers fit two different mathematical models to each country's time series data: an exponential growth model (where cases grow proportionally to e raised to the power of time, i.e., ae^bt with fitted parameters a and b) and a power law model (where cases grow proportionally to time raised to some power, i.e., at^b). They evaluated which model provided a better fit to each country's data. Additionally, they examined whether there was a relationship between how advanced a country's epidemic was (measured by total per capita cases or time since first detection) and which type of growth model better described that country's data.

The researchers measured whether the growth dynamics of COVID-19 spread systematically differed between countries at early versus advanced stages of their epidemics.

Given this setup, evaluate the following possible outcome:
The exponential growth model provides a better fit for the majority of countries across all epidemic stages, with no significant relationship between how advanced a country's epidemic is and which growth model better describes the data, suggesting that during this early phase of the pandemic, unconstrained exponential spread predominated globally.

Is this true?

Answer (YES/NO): NO